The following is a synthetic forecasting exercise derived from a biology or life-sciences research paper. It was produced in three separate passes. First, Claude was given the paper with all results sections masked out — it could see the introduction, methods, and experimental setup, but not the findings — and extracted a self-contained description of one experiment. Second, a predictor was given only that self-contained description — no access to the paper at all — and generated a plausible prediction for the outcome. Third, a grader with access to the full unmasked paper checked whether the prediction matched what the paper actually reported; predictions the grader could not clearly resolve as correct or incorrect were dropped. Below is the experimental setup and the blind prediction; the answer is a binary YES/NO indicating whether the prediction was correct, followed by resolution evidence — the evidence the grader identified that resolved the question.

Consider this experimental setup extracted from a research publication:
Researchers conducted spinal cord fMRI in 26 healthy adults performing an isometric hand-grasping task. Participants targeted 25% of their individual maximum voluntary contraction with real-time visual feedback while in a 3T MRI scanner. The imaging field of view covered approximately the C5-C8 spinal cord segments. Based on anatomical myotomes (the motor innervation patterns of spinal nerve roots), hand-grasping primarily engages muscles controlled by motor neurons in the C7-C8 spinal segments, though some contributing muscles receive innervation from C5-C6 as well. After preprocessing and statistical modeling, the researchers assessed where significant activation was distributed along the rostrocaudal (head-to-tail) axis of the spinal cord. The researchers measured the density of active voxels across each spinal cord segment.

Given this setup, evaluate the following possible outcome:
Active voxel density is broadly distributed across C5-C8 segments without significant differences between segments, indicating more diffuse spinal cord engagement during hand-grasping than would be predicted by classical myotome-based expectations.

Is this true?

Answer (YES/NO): NO